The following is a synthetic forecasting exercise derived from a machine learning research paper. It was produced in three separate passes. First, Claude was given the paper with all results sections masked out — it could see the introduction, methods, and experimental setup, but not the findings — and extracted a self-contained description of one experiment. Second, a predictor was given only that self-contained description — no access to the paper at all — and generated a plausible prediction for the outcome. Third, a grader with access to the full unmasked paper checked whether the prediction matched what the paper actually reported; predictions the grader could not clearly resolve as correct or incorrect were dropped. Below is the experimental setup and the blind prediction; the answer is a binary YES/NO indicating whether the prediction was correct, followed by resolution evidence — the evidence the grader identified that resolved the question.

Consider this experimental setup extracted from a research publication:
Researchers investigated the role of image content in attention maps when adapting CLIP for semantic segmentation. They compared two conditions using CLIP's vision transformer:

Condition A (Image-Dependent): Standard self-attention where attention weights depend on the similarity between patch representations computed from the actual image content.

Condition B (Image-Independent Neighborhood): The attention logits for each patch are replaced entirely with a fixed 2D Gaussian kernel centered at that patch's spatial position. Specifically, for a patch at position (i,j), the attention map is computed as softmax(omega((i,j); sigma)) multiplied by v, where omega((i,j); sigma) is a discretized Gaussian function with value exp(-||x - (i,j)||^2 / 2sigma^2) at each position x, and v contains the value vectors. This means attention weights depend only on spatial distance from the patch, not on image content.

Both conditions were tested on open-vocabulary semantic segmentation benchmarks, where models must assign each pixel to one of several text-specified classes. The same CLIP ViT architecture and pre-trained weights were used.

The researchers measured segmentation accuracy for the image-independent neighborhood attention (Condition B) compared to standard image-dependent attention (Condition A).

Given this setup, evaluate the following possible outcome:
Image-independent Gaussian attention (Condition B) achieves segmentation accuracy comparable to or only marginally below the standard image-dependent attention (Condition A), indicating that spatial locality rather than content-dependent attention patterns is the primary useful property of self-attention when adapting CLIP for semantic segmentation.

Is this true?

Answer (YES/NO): NO